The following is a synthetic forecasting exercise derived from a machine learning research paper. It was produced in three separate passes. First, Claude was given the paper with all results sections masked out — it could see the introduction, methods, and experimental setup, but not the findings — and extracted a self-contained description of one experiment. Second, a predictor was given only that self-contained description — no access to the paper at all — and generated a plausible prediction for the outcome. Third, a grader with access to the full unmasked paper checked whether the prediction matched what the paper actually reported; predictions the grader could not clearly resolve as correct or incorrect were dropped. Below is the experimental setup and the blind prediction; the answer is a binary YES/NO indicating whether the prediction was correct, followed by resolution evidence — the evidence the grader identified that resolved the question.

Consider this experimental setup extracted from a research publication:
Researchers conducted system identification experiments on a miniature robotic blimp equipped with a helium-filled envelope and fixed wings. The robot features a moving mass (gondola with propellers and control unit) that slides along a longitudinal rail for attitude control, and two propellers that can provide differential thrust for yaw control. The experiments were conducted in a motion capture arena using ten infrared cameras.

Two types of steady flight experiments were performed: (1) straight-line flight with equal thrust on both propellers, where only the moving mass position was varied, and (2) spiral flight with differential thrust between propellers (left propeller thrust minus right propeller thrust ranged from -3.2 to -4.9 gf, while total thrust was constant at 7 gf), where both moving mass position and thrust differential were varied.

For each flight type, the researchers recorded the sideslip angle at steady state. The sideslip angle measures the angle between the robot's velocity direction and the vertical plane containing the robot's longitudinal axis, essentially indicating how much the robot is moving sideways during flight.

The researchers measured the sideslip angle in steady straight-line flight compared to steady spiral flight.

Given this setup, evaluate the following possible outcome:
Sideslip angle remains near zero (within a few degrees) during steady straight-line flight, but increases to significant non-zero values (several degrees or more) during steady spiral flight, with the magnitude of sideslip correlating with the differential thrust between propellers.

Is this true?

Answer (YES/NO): YES